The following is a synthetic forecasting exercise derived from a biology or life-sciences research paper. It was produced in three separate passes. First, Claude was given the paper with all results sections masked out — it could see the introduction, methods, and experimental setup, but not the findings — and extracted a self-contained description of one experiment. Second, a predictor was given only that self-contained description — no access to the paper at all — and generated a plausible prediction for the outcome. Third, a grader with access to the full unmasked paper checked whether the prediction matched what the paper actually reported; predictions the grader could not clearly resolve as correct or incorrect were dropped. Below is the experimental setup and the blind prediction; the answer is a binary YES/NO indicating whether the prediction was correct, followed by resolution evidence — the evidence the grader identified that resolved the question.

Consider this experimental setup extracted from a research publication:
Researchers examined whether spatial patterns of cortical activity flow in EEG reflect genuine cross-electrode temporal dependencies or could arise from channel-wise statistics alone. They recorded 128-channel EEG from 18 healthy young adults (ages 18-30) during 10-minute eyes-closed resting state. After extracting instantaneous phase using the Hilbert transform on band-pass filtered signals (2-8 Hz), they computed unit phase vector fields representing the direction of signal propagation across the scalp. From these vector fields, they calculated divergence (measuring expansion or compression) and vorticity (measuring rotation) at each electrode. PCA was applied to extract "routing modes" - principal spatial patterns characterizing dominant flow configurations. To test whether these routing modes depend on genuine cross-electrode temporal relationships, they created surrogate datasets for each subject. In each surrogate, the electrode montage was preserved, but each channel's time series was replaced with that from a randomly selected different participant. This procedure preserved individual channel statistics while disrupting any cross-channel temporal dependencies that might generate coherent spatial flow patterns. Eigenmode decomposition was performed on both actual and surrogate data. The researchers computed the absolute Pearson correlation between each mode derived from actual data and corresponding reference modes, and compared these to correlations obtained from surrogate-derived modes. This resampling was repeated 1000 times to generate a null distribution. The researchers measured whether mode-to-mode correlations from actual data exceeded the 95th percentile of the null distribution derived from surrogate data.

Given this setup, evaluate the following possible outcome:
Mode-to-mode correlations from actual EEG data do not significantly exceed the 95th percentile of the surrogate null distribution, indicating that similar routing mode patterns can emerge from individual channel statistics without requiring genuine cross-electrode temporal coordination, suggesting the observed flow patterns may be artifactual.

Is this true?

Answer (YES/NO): NO